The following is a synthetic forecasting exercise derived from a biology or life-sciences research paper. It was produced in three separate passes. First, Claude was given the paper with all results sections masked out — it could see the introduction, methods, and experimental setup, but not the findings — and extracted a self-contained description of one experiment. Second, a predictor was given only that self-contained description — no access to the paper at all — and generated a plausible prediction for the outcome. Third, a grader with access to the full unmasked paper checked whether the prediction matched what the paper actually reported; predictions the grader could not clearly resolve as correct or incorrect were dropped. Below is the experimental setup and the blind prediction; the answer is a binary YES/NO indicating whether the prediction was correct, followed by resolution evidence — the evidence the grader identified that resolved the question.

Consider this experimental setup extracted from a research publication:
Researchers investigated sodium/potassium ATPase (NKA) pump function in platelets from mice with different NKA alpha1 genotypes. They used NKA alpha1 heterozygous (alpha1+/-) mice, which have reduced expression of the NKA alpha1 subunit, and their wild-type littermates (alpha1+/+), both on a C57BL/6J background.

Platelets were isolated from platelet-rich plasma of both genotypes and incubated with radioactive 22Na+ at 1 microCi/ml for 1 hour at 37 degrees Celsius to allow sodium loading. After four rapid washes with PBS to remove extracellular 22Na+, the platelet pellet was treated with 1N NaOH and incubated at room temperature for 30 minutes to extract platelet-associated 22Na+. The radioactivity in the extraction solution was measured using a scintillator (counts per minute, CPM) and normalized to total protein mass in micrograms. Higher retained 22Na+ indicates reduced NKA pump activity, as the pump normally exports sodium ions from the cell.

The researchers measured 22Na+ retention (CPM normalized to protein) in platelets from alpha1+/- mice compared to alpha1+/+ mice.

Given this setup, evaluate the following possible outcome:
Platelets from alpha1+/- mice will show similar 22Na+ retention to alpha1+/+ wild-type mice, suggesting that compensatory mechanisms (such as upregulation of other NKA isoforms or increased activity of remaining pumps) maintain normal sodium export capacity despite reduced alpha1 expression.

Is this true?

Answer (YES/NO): YES